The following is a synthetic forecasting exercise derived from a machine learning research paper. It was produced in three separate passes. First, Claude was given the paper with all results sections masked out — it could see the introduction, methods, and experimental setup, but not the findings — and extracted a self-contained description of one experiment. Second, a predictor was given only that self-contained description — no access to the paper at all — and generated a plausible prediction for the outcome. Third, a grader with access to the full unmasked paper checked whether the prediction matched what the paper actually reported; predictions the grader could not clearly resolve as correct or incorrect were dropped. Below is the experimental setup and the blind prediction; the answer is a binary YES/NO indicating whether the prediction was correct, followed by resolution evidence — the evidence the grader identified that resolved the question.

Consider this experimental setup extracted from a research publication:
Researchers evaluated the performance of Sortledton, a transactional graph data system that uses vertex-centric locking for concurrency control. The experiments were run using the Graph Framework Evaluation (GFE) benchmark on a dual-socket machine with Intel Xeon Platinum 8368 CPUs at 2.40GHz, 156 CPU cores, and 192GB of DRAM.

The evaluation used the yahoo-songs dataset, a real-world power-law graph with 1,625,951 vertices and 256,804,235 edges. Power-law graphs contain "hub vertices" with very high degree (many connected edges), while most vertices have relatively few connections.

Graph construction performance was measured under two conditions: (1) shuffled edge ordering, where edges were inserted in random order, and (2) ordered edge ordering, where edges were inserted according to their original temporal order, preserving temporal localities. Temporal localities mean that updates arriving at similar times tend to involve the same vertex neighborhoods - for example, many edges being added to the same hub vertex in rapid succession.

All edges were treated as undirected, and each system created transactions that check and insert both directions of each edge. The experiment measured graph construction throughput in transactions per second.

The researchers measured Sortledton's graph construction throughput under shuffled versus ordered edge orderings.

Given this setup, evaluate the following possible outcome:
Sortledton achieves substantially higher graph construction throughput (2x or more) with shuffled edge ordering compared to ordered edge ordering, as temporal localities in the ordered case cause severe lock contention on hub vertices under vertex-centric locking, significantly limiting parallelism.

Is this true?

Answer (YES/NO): YES